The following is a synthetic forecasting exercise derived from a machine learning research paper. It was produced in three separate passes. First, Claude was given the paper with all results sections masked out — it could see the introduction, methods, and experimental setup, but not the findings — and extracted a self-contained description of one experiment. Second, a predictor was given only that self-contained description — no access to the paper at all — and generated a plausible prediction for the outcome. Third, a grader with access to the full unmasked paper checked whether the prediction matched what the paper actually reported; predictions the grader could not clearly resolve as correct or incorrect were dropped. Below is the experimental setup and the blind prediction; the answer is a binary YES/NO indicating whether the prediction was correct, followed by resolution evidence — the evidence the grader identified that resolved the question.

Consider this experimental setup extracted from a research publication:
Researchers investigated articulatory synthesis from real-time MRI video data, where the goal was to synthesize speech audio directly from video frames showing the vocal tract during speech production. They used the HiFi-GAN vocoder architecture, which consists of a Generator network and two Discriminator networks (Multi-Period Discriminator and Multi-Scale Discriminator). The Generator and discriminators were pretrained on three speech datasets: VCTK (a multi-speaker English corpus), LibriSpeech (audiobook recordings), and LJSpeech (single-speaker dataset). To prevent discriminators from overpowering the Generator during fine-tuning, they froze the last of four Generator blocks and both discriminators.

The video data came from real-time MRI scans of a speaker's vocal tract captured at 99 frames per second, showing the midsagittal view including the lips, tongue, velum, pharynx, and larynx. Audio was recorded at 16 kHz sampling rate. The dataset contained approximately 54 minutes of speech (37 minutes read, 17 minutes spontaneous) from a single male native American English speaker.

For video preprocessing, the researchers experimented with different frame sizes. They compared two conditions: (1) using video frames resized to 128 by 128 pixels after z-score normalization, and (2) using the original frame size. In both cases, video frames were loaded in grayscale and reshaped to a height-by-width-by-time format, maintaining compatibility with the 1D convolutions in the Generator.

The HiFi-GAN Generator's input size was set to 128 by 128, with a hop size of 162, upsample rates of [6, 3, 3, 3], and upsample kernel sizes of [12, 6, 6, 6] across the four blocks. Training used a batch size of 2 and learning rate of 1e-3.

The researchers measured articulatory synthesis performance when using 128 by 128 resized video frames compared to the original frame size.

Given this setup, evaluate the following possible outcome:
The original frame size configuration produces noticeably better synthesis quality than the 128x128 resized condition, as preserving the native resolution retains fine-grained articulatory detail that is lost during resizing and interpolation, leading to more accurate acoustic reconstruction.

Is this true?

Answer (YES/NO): NO